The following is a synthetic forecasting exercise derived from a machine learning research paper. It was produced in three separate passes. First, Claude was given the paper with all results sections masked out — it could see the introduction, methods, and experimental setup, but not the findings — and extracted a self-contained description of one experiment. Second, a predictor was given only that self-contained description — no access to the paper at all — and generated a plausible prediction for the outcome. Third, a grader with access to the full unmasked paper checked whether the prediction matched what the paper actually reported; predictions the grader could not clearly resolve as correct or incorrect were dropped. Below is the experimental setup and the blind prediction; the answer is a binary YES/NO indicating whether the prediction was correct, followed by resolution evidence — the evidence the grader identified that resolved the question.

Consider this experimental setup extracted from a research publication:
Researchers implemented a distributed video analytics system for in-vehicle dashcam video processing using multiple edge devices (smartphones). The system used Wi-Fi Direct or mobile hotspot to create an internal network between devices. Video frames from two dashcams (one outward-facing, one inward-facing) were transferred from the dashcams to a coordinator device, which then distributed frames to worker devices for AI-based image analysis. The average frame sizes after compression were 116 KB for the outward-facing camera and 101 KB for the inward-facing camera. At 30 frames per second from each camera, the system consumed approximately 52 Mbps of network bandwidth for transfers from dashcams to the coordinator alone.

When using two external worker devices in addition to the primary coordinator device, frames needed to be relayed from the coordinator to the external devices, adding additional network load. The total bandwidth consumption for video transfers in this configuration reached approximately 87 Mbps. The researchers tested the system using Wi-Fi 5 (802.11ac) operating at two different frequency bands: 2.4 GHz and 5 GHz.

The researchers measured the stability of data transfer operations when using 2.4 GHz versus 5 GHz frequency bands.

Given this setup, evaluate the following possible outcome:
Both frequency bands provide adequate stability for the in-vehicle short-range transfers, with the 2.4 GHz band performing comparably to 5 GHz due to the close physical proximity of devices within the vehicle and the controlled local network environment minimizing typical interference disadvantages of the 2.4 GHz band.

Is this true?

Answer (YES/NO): NO